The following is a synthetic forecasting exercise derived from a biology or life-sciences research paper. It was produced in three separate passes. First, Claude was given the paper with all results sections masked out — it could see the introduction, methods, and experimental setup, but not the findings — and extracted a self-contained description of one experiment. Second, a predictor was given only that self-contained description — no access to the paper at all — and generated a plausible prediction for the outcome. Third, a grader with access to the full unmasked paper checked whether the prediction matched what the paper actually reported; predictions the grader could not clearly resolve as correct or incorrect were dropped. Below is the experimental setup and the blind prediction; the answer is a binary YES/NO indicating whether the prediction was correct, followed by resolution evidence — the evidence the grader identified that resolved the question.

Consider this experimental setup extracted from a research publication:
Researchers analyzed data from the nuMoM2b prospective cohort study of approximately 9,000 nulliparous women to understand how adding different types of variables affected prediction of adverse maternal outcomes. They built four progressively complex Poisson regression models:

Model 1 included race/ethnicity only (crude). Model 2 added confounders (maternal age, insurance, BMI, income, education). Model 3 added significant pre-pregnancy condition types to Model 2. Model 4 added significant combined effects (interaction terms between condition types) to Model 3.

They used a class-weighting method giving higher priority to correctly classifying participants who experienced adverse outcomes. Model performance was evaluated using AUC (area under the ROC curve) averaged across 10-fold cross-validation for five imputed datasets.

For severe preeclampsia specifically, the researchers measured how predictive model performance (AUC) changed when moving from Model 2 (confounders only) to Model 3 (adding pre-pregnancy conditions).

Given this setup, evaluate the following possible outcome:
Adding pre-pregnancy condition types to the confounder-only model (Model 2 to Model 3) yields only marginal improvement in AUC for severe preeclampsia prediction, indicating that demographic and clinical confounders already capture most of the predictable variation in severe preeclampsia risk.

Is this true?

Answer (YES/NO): YES